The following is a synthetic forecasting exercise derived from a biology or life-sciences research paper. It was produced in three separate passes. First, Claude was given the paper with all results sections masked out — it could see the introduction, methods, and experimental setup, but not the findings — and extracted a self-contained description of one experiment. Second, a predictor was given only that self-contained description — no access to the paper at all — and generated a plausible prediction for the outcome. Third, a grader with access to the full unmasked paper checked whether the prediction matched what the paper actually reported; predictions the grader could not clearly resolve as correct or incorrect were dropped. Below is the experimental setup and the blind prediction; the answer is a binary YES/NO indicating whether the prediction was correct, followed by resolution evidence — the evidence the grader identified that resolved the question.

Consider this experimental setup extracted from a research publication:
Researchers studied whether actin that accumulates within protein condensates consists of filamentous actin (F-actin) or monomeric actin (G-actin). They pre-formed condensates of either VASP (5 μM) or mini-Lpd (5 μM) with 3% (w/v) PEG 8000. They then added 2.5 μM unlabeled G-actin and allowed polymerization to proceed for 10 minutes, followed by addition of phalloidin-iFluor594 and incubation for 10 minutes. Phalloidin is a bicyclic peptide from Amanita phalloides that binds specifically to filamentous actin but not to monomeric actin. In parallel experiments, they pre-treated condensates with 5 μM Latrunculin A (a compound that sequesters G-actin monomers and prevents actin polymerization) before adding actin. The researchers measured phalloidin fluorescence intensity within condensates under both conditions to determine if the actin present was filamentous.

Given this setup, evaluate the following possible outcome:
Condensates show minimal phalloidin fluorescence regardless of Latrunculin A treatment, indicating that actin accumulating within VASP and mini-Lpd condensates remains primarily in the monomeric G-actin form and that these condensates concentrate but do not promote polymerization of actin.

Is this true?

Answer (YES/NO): NO